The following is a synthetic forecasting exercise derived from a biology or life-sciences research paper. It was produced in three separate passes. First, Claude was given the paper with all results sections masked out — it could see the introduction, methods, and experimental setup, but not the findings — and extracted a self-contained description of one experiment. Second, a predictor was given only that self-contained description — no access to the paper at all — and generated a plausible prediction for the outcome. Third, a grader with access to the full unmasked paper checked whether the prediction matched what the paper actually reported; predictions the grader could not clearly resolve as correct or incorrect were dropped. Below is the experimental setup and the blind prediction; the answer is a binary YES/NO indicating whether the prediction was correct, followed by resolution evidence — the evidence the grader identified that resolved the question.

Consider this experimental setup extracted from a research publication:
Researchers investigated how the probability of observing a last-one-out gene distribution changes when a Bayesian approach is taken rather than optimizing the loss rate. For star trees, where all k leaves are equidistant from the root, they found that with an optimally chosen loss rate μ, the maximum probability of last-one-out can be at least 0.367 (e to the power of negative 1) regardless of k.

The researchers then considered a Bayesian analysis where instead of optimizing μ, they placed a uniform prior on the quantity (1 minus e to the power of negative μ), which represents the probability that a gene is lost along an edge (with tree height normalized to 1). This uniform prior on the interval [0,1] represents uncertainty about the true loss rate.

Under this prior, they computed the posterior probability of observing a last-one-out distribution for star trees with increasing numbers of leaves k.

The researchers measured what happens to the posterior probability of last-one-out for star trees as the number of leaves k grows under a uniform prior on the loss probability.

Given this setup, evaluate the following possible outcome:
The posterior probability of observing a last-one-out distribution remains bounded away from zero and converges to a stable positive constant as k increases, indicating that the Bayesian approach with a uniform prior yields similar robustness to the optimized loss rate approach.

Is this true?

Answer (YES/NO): NO